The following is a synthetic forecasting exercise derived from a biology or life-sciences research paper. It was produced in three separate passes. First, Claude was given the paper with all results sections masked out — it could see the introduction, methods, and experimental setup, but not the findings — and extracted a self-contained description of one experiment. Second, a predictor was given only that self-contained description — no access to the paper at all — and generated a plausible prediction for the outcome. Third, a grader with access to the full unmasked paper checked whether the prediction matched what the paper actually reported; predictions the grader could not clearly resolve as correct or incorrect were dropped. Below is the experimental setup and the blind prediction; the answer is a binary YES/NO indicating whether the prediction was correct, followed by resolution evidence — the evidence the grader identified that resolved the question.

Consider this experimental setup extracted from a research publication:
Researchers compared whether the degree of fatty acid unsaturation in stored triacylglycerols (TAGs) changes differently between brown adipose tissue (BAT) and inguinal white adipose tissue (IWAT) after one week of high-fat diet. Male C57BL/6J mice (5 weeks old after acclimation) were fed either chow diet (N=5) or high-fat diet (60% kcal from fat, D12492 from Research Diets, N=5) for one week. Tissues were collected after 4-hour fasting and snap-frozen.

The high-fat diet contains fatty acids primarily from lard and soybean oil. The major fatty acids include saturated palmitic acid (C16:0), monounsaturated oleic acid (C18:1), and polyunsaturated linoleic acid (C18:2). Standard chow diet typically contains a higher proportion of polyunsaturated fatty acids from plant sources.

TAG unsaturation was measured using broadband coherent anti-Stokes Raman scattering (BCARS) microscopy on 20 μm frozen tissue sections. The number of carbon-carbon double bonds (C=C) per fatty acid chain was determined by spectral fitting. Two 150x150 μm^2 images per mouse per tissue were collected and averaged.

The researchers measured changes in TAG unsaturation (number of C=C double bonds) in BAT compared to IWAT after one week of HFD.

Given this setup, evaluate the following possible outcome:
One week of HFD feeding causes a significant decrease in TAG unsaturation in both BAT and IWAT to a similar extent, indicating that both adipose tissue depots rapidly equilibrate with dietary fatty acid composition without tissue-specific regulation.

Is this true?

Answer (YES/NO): NO